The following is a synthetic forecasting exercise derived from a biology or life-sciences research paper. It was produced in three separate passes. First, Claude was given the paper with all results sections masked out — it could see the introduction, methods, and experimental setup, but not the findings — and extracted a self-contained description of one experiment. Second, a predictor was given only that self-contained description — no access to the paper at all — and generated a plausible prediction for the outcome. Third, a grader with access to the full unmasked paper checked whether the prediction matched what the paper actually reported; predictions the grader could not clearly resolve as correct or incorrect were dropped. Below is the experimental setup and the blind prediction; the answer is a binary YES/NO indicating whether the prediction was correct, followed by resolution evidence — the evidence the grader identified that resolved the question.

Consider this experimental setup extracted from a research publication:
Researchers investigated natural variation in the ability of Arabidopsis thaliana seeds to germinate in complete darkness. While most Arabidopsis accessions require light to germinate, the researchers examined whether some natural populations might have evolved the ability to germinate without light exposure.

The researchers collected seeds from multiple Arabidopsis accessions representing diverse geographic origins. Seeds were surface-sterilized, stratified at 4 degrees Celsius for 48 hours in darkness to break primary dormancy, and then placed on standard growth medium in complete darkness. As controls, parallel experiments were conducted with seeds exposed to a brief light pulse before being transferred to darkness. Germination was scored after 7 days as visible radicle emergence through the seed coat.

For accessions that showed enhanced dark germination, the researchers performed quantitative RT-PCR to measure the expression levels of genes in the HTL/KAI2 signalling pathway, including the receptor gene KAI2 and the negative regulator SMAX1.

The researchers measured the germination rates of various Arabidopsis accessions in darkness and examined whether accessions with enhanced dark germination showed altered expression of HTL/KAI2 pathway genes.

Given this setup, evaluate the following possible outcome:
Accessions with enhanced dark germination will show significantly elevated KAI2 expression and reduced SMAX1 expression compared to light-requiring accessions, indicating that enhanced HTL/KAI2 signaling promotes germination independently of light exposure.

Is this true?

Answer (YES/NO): NO